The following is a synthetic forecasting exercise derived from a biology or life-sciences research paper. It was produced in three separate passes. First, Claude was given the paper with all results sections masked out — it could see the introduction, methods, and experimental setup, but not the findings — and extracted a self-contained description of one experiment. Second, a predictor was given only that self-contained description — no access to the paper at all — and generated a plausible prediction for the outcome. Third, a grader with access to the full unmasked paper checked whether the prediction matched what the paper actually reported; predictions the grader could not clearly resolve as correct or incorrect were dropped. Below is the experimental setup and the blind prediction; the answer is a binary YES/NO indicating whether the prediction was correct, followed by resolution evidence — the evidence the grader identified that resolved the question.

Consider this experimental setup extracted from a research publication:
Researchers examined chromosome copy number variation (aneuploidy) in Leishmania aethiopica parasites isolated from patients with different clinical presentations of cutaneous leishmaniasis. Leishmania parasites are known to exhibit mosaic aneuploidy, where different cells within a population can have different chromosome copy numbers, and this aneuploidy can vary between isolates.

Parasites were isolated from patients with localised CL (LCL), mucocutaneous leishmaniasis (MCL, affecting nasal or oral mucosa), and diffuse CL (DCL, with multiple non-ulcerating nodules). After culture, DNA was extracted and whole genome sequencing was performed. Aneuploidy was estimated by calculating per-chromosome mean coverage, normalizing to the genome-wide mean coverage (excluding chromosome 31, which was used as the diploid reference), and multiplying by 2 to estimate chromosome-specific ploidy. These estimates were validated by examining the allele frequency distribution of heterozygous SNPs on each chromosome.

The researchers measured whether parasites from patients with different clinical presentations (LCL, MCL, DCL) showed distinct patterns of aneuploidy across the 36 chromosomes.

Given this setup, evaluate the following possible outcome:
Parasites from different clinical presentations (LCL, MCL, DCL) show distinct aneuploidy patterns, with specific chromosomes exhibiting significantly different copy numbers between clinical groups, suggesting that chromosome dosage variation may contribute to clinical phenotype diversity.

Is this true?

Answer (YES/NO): NO